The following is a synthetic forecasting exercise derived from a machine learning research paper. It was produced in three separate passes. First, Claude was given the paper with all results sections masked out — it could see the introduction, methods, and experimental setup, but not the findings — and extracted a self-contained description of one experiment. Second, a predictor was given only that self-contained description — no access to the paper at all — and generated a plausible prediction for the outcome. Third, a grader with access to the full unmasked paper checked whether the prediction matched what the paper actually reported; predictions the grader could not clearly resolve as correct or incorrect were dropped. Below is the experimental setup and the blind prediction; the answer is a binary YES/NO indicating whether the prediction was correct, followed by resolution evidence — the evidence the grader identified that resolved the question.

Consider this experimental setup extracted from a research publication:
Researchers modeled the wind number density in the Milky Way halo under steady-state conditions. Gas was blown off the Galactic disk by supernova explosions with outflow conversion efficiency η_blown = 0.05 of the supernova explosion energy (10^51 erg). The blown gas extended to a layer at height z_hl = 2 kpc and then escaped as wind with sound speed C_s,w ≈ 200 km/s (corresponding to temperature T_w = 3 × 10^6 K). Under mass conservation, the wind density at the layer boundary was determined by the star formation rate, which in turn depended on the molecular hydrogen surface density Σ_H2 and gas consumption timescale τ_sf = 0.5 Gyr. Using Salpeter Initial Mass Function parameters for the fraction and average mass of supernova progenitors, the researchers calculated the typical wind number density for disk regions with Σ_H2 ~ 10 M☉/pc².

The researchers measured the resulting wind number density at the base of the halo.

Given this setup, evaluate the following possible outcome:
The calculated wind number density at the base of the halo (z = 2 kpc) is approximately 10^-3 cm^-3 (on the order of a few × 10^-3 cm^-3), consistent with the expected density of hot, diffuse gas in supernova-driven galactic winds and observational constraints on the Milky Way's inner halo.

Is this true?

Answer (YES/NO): NO